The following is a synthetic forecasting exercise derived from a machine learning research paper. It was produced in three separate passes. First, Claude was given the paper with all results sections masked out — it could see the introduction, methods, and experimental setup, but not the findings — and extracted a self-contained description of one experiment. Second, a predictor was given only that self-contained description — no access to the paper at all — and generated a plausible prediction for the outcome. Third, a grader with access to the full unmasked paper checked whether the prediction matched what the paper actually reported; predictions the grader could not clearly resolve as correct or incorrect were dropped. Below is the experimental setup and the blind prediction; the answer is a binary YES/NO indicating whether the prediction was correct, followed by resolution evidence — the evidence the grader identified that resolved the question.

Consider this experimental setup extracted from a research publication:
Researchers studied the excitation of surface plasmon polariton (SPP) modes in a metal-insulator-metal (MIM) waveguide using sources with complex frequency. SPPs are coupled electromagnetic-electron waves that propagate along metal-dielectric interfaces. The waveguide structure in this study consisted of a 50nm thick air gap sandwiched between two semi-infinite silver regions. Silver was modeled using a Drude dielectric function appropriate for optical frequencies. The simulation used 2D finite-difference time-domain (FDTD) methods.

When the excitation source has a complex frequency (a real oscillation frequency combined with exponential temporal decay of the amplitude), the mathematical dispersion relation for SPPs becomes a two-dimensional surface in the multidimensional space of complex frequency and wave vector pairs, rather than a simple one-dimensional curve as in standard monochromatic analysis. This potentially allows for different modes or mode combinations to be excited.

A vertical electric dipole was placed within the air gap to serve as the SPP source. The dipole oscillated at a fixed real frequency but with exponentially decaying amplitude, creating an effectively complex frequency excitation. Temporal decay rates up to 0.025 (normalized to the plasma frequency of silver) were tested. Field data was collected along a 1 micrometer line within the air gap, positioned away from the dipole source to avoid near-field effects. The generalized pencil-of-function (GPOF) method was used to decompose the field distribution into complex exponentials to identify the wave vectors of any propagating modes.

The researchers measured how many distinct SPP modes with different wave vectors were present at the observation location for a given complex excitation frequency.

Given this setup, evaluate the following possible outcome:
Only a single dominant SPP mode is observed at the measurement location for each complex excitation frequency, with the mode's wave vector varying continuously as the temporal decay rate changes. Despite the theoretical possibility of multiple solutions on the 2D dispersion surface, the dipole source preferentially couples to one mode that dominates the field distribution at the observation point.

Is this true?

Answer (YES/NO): YES